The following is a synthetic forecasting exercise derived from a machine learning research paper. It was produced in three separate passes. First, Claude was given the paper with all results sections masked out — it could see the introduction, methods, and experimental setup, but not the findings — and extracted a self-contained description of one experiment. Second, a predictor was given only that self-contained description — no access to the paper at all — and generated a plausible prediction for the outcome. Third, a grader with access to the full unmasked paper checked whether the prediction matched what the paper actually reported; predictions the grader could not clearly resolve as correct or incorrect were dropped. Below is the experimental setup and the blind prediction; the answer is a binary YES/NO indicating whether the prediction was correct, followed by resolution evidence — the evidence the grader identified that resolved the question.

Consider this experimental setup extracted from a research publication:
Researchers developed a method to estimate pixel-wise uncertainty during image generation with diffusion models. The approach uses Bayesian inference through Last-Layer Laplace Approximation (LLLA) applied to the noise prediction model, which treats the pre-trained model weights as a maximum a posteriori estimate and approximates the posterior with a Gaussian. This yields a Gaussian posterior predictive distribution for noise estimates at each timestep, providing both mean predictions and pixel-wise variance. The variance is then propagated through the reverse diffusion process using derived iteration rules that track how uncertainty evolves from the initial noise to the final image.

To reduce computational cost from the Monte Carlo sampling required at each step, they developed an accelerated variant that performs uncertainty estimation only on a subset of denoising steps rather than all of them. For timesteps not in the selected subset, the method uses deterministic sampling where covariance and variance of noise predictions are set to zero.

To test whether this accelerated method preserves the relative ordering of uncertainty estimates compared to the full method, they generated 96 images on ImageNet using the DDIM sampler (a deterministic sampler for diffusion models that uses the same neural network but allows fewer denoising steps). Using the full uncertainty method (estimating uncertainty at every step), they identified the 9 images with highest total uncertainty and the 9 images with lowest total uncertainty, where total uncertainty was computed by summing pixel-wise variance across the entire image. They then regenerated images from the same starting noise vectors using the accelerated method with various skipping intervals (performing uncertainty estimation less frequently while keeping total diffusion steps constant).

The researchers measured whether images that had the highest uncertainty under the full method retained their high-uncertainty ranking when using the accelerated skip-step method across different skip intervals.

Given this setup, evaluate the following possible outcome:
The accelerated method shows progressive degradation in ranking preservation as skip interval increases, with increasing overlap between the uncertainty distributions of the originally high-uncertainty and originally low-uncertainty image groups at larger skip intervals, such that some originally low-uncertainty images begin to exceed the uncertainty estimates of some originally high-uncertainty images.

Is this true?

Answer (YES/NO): NO